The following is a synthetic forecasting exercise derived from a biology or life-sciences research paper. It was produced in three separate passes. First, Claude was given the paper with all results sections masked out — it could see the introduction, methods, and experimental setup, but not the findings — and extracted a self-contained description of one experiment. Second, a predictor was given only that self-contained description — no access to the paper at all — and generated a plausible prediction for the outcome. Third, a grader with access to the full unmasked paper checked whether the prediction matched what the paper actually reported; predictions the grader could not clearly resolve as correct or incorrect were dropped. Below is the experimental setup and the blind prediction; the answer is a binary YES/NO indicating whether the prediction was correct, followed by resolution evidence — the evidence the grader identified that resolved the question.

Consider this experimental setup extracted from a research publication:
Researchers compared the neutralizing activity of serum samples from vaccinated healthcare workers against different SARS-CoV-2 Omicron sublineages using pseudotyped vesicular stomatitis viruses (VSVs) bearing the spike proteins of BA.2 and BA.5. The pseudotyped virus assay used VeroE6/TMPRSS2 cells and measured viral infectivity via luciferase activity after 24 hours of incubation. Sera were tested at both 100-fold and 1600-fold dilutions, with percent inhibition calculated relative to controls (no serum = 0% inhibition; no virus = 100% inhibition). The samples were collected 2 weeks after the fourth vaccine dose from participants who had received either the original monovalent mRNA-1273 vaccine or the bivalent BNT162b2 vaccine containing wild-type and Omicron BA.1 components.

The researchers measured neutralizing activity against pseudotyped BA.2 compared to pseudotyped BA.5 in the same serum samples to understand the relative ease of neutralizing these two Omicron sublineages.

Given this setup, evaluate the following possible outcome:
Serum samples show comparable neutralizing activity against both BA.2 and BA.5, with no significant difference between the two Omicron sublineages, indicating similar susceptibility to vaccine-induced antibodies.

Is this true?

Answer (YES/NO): NO